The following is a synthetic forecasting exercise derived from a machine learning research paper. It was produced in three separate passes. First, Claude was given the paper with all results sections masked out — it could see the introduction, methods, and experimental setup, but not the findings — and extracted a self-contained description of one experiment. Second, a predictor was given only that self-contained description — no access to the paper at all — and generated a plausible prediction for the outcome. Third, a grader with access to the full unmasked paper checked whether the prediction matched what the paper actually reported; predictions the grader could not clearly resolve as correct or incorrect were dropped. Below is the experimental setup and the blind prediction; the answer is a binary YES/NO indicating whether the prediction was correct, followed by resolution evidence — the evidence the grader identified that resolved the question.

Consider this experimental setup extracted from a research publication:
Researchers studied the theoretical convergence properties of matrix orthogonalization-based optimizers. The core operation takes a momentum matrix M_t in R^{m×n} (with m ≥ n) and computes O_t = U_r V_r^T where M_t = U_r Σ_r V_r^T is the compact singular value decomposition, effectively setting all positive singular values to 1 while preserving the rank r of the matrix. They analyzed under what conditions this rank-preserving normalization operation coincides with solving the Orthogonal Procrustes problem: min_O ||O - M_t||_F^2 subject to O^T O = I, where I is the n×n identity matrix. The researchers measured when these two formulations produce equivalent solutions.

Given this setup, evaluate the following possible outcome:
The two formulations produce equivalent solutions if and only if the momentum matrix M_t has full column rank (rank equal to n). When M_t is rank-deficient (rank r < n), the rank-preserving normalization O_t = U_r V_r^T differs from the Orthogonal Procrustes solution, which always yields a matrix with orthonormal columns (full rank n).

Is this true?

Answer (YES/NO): YES